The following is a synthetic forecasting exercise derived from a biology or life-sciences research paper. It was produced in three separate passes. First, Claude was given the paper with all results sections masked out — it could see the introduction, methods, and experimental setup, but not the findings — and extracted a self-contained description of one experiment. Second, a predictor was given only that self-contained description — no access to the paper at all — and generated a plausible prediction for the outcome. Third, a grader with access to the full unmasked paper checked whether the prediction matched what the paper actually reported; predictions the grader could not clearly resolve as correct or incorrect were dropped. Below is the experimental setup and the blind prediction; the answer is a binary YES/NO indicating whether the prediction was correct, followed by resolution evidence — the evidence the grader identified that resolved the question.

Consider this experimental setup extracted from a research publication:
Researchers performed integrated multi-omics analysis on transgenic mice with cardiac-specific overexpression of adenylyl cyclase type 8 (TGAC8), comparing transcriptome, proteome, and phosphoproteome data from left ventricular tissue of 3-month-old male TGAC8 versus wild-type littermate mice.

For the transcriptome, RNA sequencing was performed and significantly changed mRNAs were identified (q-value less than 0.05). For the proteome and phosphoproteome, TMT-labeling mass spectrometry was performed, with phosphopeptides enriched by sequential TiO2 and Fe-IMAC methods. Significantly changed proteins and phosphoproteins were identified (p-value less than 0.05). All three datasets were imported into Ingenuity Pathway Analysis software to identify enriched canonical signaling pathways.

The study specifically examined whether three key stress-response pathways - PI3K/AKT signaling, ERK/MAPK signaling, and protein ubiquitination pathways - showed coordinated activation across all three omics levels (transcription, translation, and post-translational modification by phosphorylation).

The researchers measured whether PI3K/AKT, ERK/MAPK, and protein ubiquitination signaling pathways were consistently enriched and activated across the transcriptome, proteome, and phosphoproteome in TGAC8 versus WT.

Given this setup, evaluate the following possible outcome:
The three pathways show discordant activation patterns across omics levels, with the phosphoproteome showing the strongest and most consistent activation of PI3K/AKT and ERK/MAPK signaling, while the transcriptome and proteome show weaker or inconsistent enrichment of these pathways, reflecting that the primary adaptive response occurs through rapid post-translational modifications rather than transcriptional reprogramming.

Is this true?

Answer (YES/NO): NO